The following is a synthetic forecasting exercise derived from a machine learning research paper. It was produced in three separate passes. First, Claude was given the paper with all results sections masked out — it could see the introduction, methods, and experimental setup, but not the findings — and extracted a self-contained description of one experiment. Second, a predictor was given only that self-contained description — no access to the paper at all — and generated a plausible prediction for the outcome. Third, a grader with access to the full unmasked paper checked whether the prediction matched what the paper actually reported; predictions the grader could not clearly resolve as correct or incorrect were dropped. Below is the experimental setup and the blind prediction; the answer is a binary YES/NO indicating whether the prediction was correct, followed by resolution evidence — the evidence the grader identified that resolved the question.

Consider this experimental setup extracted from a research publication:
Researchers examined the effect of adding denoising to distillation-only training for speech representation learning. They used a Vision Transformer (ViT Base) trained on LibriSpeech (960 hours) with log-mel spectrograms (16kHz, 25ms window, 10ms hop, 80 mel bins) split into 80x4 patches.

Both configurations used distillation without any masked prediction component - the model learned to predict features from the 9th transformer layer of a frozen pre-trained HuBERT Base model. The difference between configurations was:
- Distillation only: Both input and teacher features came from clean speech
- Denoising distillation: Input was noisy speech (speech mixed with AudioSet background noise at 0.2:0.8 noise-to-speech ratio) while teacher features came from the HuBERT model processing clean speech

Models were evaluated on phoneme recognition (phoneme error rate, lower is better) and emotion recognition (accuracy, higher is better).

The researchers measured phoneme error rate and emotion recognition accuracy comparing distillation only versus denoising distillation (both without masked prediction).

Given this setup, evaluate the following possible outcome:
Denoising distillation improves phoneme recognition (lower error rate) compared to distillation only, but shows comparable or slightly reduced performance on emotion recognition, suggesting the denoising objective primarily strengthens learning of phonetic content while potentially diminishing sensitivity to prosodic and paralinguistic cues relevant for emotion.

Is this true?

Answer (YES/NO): NO